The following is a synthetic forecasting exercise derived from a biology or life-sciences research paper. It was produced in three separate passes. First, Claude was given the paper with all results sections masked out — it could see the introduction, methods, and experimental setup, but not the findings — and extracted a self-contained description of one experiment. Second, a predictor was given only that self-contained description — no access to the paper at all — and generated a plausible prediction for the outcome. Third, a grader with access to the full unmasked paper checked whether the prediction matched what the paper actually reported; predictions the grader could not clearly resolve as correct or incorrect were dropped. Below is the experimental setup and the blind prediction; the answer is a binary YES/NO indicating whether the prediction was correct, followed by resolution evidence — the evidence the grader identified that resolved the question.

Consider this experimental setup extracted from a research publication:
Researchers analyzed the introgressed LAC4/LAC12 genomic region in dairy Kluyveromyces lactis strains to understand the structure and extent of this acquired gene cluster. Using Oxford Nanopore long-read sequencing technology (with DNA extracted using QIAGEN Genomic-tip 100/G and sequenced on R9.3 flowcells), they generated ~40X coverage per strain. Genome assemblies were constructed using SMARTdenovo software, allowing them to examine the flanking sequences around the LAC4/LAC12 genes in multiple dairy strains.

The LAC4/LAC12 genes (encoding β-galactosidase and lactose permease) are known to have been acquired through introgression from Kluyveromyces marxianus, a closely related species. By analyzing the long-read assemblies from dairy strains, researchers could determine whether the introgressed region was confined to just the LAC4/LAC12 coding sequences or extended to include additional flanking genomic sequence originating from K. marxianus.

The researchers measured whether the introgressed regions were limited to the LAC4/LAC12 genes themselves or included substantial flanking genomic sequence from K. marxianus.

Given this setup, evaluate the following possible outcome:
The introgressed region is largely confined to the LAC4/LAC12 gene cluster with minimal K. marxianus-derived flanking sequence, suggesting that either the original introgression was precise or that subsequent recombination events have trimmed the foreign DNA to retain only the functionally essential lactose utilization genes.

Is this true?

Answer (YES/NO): NO